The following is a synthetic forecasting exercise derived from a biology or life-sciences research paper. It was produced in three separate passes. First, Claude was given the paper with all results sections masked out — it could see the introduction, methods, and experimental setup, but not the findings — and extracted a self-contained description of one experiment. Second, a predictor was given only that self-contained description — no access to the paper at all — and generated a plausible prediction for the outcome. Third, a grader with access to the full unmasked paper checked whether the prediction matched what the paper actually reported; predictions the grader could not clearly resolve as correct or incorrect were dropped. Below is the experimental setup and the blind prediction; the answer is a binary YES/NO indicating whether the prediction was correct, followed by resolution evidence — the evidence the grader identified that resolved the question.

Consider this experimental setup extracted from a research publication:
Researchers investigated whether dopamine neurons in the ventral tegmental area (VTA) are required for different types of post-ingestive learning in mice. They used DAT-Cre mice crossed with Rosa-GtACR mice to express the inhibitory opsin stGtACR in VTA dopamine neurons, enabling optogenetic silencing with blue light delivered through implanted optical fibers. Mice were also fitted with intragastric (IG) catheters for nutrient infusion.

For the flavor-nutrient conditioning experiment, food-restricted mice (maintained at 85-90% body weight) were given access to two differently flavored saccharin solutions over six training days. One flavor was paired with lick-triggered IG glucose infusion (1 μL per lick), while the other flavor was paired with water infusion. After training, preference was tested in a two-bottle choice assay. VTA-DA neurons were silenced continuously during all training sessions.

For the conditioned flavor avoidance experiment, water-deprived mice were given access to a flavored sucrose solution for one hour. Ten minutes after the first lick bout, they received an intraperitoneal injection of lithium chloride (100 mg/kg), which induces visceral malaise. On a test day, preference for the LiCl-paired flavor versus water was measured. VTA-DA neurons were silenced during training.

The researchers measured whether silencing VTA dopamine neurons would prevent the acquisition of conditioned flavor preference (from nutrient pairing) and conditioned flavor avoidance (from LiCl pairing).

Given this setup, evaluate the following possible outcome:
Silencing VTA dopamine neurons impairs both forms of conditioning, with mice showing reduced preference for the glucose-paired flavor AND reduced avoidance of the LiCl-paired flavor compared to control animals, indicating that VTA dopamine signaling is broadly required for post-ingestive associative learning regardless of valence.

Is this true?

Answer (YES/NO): NO